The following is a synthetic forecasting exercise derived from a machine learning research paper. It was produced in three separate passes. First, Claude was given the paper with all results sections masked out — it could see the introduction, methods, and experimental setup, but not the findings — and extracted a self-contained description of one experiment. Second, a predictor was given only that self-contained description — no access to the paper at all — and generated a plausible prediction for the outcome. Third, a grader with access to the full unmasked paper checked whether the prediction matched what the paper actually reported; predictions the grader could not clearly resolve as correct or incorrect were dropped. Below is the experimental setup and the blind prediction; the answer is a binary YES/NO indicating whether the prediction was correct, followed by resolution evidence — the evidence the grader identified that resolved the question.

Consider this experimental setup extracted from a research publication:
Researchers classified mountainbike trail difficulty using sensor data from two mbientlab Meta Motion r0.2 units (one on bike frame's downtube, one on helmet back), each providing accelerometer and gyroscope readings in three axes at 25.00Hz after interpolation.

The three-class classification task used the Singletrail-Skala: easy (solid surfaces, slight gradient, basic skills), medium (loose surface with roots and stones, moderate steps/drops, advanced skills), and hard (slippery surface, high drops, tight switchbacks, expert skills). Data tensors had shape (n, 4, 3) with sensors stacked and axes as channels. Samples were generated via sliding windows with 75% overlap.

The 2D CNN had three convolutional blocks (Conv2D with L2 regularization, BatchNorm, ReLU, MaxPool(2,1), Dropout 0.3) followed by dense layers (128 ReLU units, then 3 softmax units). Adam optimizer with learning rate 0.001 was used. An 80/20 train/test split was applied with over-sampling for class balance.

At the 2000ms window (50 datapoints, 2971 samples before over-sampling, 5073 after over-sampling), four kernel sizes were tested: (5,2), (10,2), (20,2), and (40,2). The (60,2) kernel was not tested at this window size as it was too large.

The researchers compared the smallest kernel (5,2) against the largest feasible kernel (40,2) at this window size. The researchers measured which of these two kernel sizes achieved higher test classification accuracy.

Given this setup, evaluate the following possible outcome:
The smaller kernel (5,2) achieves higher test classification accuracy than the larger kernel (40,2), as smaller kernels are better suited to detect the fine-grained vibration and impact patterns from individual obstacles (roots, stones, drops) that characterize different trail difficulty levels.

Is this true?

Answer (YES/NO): NO